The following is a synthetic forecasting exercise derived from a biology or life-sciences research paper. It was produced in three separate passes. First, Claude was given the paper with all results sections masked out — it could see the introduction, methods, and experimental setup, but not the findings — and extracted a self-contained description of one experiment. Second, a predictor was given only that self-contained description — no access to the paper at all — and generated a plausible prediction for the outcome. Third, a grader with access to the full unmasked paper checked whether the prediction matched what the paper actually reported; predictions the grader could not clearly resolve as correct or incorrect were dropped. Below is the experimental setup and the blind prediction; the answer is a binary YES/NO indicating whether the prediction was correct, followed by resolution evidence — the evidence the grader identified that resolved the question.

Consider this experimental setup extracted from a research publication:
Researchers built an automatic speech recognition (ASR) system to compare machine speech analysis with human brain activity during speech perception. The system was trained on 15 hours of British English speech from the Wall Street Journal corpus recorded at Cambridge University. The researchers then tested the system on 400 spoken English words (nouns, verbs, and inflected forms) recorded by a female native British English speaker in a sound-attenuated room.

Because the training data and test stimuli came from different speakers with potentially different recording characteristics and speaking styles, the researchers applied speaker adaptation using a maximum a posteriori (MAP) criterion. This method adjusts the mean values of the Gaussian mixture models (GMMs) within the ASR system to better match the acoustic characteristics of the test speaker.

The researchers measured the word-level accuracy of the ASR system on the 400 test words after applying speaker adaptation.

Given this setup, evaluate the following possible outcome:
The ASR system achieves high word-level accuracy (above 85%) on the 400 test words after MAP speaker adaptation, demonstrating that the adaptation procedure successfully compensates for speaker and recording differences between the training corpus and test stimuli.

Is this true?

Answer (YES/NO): YES